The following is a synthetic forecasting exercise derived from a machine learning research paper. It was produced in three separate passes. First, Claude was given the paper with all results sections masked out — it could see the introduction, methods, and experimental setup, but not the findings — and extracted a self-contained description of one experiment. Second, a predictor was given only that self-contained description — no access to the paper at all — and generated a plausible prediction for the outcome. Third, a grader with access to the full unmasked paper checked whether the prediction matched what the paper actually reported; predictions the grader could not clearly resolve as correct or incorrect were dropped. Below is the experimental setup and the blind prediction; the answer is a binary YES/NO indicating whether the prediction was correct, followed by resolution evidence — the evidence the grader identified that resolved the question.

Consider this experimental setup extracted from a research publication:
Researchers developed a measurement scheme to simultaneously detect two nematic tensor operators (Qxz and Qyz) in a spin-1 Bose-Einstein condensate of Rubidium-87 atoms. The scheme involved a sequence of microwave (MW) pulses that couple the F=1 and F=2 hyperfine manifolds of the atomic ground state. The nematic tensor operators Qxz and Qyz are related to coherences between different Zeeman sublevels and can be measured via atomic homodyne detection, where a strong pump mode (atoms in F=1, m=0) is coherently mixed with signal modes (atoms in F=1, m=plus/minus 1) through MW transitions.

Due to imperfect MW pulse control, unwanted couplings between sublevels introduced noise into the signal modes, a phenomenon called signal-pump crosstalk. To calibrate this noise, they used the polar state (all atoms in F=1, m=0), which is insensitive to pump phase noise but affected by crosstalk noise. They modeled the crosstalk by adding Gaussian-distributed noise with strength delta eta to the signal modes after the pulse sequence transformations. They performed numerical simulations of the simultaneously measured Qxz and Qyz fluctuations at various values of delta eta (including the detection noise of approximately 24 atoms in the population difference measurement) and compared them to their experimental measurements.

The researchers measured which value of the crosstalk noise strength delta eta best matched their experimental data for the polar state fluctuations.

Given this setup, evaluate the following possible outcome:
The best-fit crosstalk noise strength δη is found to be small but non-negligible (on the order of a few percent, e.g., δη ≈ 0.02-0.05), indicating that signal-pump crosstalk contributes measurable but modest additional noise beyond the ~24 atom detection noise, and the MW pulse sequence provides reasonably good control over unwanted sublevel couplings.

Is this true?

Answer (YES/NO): NO